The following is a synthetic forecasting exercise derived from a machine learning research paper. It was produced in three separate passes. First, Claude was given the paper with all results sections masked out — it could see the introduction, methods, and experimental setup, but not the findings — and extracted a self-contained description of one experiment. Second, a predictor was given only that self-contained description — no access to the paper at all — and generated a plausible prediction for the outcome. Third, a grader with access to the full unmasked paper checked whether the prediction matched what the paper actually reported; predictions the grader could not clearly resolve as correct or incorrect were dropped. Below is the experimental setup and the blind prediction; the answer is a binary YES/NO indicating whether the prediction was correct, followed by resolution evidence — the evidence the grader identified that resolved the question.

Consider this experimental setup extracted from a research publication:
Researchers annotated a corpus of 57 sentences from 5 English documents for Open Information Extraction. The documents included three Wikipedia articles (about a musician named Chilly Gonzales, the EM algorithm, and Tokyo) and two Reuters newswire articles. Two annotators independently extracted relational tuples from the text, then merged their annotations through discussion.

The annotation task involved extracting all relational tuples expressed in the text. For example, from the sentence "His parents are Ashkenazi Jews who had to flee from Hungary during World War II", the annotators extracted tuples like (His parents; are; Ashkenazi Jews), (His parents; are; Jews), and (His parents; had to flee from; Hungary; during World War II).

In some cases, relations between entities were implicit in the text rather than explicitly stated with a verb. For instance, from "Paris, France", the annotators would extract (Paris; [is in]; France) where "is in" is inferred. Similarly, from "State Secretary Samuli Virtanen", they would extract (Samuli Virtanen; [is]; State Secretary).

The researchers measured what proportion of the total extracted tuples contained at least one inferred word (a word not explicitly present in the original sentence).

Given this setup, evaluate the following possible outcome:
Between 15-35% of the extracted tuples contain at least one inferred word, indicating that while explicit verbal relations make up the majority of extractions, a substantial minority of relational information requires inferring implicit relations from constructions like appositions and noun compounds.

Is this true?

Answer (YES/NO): NO